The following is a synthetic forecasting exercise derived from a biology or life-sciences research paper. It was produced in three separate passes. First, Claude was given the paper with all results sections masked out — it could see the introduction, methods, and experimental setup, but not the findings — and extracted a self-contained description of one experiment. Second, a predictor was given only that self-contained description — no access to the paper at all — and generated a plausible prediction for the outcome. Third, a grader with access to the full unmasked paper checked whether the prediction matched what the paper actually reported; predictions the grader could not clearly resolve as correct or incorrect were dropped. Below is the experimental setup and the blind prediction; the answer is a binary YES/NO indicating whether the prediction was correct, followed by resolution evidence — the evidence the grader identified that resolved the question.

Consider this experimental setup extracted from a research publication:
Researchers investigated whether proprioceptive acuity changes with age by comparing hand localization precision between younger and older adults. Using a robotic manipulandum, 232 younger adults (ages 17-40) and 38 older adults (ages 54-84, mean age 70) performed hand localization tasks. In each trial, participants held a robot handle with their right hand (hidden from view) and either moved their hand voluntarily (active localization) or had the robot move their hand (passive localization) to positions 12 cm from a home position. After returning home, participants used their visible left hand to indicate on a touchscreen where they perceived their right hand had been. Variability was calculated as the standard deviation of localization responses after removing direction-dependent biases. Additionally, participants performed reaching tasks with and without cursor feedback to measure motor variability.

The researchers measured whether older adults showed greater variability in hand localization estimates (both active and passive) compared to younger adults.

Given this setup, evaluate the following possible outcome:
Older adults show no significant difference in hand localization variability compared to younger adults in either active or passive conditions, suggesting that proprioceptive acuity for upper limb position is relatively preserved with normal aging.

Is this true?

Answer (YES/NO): YES